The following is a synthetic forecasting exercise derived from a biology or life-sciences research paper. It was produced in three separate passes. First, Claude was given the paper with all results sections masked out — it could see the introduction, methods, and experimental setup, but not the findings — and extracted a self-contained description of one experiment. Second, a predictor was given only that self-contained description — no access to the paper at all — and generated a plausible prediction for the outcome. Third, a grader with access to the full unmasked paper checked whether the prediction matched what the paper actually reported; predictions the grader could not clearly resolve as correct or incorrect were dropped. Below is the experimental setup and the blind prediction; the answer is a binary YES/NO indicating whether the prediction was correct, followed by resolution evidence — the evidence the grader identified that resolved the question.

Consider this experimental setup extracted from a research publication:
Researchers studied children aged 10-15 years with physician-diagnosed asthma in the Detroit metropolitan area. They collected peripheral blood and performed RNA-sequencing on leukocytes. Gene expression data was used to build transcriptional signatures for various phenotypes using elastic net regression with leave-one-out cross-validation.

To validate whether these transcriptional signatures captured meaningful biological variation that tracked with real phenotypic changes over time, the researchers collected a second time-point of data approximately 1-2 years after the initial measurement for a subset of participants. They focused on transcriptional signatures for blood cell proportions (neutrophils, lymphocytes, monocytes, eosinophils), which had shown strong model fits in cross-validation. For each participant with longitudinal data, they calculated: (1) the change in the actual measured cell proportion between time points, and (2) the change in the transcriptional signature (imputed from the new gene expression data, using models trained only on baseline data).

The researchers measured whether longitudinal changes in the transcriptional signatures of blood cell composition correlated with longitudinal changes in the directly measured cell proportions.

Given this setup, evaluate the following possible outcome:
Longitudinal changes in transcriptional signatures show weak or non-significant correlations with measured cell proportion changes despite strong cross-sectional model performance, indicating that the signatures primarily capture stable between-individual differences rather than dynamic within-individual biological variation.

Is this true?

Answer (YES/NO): NO